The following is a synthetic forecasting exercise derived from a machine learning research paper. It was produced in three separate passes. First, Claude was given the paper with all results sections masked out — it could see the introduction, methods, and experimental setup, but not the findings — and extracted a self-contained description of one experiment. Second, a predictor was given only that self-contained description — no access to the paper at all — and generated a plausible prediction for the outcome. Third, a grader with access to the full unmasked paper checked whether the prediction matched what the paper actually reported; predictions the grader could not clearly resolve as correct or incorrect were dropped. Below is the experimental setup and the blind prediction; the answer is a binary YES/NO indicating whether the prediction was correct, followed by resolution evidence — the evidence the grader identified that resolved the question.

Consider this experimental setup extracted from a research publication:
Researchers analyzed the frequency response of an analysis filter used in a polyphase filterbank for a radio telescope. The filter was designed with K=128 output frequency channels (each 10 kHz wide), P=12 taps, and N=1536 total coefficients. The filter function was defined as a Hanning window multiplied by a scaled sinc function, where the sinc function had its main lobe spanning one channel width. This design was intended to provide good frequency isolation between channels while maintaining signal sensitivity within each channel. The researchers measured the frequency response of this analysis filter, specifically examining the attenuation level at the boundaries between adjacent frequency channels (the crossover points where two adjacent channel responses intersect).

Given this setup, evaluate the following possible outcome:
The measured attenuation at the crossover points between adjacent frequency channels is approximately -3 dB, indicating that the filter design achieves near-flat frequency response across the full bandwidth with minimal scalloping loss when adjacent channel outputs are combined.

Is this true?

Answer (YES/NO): YES